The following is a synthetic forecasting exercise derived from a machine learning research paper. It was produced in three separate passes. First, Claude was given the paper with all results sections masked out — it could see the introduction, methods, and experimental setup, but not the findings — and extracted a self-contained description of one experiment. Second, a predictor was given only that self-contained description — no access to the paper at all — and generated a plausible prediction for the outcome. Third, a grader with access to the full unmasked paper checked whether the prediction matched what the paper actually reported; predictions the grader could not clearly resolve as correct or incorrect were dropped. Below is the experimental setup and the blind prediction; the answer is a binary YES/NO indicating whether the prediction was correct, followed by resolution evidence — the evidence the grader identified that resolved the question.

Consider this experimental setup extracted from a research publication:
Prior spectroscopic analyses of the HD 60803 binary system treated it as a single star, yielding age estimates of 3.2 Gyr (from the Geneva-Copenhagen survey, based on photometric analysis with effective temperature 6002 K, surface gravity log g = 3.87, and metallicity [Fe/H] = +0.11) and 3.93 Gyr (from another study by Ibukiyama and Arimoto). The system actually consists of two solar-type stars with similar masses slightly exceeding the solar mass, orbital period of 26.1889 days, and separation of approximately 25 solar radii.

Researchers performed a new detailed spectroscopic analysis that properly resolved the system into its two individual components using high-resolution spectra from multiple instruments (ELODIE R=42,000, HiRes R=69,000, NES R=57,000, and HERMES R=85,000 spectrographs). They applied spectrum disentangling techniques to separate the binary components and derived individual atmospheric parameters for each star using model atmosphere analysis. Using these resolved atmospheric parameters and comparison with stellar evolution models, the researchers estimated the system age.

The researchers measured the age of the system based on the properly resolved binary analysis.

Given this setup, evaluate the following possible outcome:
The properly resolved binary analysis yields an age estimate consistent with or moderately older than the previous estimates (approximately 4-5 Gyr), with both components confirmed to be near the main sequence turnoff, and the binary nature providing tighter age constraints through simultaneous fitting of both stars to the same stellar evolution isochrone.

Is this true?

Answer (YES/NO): NO